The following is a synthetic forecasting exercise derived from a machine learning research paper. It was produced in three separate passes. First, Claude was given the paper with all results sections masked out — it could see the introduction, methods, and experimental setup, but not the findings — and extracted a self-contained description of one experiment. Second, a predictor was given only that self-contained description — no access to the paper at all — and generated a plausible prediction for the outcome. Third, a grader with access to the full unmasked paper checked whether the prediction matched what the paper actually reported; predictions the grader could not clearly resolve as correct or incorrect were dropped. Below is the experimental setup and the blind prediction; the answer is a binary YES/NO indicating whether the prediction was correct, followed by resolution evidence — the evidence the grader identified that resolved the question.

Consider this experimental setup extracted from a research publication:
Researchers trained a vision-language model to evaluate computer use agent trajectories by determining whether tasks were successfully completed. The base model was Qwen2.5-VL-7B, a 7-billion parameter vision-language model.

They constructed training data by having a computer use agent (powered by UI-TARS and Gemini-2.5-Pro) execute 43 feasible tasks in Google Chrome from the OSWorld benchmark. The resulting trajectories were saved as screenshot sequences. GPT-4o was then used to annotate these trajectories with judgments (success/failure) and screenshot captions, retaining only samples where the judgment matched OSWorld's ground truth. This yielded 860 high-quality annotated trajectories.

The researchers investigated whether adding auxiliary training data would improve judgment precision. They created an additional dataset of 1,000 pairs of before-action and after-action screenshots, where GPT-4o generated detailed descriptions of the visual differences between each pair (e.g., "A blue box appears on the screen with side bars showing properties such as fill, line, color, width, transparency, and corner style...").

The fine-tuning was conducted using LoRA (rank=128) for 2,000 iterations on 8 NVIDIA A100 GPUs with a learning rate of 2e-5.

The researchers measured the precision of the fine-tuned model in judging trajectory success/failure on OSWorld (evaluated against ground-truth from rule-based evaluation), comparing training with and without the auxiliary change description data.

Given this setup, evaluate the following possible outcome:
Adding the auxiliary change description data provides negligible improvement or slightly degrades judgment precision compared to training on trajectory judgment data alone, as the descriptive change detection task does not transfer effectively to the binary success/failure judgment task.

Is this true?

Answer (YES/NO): NO